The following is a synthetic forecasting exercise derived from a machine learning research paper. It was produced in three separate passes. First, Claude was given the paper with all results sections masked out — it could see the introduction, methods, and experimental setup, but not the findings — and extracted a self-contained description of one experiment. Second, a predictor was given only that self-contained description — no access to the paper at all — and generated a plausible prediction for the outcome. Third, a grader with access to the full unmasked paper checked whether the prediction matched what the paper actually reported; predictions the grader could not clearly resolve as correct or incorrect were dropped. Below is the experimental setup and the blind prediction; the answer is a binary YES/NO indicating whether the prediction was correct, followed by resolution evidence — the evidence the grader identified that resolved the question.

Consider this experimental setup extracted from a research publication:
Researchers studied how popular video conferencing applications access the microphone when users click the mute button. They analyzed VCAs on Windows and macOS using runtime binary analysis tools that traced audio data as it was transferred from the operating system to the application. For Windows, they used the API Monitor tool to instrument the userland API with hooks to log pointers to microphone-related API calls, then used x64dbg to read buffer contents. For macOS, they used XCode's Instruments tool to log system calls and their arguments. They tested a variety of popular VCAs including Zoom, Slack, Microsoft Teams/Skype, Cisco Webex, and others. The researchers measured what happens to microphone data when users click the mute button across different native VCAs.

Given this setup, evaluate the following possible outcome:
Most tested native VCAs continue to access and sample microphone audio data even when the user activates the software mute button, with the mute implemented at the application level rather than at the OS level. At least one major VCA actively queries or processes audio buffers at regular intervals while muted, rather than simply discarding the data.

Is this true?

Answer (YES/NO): NO